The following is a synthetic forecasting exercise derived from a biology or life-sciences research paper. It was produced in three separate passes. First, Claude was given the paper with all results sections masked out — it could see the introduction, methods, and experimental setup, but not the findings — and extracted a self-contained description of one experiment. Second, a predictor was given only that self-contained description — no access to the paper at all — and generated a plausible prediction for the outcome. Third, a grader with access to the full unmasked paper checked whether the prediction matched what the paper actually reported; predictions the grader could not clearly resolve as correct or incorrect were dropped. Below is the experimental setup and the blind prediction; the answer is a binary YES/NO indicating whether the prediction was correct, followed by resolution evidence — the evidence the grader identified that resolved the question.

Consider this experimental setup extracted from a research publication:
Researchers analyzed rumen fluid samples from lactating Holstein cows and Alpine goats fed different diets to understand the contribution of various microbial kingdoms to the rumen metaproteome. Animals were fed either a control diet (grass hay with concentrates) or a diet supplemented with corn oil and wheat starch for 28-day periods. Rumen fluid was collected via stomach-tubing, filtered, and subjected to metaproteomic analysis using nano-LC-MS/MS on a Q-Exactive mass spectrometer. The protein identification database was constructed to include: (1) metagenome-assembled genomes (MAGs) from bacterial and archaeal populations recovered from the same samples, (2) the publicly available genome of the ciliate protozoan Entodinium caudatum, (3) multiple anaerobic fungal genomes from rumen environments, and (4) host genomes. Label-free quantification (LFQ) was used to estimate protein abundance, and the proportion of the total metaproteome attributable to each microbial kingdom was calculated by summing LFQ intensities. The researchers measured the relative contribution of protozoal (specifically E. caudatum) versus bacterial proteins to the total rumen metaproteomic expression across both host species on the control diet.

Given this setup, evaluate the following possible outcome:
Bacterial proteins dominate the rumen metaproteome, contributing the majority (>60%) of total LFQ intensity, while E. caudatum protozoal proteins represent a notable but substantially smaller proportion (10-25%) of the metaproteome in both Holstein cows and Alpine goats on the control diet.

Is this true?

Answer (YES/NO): NO